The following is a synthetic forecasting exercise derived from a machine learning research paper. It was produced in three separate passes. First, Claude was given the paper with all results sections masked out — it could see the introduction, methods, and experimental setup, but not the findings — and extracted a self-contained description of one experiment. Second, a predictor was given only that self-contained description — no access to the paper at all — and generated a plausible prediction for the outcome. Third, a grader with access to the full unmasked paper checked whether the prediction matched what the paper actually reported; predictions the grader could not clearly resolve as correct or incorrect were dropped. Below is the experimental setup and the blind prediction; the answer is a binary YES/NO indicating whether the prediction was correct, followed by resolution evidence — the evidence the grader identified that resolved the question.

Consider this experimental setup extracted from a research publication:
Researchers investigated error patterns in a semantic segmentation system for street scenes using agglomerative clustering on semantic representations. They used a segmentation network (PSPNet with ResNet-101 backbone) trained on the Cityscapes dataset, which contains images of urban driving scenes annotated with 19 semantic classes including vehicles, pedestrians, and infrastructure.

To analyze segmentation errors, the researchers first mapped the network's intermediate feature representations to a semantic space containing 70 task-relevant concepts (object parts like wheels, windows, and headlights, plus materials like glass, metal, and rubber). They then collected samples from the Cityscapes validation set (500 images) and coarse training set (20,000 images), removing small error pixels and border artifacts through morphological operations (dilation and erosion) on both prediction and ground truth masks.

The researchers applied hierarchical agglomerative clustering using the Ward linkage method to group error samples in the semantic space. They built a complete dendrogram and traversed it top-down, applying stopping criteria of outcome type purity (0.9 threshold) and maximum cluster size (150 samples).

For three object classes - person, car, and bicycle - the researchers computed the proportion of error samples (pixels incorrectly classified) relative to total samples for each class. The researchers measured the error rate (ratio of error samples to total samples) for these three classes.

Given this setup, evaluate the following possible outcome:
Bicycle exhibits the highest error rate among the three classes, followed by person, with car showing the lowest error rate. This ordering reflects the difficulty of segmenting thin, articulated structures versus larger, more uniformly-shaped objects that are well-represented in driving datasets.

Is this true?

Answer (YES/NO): NO